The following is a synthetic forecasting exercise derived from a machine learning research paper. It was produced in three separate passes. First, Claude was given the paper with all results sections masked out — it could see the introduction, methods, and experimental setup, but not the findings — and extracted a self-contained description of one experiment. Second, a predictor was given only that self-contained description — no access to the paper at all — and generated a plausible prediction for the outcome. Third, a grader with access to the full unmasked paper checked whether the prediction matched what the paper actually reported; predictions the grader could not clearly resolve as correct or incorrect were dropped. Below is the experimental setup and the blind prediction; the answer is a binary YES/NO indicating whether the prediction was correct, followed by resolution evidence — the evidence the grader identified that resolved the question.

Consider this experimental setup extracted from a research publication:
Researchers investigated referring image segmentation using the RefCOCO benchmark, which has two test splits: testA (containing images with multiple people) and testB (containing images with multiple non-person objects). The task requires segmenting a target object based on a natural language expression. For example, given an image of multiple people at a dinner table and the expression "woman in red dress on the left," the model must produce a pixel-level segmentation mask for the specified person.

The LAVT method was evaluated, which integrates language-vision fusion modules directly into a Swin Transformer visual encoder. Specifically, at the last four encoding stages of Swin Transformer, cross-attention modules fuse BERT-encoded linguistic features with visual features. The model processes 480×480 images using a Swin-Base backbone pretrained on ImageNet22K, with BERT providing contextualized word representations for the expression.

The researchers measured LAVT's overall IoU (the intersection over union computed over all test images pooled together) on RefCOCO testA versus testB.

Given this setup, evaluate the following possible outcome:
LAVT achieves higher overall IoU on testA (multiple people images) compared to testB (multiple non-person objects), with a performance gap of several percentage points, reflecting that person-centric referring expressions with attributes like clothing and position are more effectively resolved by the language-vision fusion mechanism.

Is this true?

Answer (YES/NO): YES